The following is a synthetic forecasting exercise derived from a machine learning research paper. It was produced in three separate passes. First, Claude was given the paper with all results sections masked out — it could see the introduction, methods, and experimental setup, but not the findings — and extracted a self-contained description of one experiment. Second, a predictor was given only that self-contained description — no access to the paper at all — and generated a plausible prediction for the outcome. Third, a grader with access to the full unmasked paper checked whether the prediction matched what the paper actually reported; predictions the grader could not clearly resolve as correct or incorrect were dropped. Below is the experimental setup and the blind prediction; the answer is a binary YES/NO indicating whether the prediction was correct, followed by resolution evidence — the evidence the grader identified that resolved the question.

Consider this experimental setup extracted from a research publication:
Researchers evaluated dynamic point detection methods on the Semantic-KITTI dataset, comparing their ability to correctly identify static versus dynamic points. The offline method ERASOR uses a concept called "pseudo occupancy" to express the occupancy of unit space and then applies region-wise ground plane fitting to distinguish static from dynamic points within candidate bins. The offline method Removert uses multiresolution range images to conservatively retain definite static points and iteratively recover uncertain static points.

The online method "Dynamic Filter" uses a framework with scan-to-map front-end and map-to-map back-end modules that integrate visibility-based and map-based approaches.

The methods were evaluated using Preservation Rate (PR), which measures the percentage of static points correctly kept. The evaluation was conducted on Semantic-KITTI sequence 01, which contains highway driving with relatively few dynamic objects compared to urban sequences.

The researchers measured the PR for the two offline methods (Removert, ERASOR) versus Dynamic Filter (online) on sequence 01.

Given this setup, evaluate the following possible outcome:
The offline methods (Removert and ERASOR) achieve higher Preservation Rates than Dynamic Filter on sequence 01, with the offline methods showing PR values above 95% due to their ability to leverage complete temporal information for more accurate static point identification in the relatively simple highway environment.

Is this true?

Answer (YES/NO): NO